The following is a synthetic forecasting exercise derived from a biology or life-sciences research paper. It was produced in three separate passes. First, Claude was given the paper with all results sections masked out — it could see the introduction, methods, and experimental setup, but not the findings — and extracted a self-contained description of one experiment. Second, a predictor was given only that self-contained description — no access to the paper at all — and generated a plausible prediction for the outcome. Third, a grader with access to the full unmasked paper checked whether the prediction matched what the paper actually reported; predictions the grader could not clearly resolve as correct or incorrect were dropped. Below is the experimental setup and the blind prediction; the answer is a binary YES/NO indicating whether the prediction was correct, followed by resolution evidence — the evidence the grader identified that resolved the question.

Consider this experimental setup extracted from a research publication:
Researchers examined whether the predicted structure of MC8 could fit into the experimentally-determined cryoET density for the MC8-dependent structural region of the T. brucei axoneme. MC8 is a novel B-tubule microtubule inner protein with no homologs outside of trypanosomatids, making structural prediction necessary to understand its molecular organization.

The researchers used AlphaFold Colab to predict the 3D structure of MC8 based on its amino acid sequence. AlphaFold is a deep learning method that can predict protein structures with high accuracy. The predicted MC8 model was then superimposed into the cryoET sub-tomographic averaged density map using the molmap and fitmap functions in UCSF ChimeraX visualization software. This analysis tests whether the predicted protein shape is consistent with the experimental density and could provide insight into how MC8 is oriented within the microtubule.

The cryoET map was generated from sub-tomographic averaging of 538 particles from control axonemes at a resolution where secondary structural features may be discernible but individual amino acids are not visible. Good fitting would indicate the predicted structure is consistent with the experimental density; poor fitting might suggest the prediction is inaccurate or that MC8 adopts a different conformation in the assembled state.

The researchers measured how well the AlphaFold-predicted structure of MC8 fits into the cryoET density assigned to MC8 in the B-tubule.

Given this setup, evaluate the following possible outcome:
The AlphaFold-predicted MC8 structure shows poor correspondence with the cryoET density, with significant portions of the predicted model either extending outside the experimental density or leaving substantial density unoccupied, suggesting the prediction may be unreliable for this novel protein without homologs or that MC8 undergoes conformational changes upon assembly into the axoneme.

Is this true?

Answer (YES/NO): NO